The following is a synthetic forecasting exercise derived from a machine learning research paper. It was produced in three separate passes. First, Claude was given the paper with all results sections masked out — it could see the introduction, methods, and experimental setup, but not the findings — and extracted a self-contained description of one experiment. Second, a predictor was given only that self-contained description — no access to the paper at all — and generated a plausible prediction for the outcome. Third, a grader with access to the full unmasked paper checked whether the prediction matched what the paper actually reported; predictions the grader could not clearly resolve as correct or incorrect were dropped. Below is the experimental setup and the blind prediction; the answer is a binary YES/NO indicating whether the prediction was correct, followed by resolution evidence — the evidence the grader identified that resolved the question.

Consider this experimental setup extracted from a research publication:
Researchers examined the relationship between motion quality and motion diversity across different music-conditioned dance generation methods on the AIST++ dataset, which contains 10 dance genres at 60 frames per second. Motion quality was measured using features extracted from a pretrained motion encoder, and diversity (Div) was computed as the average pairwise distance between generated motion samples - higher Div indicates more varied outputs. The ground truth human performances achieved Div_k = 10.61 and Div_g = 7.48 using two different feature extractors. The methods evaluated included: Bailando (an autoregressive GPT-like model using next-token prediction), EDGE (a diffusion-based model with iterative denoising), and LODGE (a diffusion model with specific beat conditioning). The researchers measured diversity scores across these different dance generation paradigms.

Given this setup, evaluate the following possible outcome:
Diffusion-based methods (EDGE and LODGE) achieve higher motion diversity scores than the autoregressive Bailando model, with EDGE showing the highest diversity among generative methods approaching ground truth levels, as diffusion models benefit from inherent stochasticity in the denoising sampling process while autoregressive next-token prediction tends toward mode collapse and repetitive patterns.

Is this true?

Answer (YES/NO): NO